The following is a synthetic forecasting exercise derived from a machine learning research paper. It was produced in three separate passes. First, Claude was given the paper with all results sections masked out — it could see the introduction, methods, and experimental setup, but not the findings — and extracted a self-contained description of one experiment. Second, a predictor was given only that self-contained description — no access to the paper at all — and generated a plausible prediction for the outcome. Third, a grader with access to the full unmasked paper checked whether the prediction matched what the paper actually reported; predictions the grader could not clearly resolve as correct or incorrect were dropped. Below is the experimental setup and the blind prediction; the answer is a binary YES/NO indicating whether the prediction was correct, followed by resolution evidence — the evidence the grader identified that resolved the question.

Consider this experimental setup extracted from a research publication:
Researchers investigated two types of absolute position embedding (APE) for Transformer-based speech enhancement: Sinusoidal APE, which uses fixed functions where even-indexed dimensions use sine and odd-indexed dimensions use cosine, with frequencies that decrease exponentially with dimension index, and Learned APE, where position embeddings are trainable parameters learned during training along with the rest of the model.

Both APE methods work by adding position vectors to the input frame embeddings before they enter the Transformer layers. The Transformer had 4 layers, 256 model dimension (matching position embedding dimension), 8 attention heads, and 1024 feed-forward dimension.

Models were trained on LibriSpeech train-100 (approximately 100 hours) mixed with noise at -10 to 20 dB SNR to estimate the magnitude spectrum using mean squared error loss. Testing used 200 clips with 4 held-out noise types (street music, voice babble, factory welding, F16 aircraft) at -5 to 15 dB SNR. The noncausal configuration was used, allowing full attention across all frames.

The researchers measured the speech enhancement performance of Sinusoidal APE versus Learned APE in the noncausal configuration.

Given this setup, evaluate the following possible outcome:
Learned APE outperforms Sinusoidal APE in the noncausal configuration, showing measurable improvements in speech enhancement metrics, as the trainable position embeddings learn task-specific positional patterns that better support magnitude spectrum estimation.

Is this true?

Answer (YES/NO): NO